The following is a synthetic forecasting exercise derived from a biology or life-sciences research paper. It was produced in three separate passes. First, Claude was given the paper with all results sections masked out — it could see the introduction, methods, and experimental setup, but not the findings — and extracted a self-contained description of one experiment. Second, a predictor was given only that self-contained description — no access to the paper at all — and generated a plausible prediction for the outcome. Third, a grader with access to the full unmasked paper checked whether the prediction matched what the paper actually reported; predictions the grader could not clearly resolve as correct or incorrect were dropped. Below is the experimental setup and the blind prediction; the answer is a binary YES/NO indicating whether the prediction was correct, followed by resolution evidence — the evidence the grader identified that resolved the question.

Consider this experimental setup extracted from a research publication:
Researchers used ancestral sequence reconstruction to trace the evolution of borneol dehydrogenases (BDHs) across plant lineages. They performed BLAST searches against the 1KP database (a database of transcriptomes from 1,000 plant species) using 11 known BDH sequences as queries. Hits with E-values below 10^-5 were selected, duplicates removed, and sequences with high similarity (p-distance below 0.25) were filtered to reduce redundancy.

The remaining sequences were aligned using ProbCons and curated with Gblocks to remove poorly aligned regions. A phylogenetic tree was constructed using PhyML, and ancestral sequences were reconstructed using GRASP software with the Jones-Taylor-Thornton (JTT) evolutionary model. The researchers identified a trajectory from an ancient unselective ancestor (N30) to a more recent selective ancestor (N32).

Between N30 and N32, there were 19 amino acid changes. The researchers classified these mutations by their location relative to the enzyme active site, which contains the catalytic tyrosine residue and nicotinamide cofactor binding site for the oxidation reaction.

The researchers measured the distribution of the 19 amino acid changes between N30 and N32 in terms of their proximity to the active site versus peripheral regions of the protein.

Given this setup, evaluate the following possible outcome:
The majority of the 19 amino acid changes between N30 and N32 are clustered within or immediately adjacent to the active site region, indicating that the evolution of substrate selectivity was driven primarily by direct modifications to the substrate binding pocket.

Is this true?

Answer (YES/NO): NO